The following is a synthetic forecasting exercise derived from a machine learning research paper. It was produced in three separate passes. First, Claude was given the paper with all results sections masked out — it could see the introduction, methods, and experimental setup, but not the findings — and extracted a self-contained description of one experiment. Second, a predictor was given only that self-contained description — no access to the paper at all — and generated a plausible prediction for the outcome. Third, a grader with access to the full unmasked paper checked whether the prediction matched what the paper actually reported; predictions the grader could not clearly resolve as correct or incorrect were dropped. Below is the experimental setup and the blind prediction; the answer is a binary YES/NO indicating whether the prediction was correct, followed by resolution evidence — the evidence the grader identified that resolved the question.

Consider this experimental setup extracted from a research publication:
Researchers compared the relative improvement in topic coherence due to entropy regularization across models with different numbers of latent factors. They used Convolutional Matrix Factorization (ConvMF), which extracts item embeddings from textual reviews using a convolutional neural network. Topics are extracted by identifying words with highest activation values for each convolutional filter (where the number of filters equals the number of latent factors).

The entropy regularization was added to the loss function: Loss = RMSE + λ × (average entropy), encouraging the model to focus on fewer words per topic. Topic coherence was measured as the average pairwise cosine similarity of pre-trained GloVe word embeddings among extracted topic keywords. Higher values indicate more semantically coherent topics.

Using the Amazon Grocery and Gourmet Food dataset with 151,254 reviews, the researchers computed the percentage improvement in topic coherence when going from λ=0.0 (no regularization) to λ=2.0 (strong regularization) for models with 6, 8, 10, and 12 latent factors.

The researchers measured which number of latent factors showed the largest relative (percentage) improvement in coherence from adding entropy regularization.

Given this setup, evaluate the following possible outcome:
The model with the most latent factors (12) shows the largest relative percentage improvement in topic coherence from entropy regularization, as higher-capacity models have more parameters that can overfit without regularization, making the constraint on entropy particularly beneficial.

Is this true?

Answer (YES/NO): YES